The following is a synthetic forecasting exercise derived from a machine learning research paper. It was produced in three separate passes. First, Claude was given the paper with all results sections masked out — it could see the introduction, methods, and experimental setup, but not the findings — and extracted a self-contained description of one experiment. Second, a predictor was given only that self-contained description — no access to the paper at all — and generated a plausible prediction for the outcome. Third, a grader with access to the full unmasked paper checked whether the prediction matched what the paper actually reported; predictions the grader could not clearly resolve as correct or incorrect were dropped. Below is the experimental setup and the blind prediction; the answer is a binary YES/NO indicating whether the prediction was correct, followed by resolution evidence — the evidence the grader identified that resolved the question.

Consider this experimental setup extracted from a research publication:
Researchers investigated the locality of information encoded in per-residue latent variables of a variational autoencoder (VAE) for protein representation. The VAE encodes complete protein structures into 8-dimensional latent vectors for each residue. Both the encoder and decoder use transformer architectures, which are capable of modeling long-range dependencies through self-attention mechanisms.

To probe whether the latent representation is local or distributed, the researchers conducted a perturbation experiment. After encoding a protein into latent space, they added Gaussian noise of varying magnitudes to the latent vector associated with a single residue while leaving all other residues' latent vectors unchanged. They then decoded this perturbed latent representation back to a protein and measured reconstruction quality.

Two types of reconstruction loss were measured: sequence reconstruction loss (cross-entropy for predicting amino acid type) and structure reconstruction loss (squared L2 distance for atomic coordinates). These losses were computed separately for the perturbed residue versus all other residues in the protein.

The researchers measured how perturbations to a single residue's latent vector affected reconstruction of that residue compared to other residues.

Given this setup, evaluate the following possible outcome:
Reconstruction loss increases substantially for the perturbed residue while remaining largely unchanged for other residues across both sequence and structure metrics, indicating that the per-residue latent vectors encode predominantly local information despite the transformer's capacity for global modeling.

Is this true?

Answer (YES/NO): YES